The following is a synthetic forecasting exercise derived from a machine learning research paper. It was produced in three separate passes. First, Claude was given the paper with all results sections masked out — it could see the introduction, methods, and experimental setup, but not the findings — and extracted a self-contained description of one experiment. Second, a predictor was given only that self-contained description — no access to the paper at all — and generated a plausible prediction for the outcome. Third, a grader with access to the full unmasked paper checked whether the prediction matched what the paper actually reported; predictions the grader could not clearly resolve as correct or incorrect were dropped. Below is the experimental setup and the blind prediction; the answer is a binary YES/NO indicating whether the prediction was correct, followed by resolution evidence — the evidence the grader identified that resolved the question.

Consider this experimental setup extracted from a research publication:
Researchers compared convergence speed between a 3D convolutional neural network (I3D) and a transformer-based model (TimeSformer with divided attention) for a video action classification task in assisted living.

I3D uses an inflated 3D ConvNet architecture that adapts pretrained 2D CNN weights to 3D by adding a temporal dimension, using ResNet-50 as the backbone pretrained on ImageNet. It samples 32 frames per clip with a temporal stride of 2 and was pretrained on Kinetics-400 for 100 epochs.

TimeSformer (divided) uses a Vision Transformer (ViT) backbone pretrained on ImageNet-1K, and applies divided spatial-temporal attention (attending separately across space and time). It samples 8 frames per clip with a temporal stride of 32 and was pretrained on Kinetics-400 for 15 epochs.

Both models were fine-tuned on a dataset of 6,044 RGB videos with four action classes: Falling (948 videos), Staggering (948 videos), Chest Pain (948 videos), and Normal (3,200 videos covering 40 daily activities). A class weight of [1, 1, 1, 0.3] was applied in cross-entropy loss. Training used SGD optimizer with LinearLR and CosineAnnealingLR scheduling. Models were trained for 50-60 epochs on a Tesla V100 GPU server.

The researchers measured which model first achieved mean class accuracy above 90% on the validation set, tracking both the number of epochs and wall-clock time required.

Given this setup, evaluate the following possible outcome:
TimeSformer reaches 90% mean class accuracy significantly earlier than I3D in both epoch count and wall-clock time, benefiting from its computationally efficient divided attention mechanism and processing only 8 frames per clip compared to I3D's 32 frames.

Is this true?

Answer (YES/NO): NO